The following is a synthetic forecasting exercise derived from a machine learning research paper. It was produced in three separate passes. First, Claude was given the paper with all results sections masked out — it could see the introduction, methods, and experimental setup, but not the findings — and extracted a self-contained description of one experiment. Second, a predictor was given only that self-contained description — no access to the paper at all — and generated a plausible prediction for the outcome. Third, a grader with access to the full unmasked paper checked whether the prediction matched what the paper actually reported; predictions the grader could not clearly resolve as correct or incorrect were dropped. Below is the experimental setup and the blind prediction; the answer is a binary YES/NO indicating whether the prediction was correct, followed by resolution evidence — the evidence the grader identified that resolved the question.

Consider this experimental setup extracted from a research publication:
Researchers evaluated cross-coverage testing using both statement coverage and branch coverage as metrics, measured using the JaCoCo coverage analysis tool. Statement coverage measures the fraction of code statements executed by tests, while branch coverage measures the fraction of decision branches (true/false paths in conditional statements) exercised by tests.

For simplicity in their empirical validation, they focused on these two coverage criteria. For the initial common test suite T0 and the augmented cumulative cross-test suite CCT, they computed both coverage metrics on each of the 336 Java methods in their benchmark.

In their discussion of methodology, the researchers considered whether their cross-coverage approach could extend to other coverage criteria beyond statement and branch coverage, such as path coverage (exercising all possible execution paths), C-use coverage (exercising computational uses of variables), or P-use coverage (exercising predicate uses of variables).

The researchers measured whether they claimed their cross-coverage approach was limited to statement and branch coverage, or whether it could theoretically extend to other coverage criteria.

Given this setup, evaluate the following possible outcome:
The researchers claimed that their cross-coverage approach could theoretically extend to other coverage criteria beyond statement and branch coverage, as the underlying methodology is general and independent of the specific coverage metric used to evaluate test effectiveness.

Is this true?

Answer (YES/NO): YES